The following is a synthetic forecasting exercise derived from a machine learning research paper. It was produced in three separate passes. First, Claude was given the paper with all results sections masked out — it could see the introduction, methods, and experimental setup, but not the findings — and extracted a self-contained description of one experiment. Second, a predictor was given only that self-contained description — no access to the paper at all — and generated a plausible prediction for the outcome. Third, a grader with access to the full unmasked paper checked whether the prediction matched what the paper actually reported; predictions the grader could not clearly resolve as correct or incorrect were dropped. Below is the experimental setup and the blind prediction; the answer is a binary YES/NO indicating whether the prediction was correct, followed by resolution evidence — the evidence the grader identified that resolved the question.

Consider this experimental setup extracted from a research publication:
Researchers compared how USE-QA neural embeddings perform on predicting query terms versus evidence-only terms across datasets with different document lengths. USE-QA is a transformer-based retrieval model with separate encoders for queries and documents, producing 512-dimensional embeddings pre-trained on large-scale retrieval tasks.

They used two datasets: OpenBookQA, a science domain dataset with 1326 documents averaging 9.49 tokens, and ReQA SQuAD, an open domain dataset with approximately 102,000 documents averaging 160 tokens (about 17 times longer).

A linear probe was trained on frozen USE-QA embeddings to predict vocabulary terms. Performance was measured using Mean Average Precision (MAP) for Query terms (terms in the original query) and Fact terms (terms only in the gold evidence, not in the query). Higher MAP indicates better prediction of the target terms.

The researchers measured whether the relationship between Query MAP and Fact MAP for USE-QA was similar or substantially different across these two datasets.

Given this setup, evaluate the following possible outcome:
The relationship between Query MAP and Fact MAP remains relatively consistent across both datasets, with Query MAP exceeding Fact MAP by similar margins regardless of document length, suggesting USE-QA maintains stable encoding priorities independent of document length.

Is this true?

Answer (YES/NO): NO